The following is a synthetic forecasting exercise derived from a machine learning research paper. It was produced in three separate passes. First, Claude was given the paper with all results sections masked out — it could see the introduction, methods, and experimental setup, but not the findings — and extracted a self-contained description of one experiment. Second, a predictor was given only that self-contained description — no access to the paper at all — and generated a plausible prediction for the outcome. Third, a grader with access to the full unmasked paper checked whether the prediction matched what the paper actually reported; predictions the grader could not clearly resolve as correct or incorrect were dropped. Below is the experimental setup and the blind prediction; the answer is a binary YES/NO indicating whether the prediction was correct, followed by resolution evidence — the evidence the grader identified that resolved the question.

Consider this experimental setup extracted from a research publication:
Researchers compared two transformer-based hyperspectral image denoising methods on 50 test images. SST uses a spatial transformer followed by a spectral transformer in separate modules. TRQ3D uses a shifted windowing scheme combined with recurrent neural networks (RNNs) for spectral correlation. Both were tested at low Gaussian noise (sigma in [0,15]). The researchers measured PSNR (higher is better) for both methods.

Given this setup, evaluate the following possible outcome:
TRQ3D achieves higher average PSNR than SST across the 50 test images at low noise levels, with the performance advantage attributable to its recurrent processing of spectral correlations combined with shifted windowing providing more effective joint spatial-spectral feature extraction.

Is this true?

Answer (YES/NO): NO